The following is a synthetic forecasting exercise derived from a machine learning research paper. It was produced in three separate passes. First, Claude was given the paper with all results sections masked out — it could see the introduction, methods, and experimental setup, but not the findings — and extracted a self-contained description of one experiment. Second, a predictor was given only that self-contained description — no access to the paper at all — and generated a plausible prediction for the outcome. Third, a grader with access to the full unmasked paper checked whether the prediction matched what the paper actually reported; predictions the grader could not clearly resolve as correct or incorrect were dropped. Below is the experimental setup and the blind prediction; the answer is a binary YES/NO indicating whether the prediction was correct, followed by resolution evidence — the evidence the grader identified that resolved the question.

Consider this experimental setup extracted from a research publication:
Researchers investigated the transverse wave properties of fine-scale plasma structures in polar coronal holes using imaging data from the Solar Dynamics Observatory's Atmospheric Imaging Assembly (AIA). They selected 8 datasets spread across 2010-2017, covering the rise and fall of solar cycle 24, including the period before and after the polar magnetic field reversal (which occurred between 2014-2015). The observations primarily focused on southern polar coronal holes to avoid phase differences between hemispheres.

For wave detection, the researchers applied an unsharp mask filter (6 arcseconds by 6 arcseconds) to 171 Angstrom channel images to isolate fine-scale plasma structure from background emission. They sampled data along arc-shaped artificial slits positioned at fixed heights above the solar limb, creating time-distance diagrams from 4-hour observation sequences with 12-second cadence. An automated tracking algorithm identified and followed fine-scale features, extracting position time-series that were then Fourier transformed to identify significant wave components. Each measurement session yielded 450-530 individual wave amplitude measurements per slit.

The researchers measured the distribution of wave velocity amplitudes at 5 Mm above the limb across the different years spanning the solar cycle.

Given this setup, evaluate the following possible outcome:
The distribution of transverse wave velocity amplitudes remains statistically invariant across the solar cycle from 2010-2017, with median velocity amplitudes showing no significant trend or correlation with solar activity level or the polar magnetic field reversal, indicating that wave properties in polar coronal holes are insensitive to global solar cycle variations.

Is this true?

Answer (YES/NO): NO